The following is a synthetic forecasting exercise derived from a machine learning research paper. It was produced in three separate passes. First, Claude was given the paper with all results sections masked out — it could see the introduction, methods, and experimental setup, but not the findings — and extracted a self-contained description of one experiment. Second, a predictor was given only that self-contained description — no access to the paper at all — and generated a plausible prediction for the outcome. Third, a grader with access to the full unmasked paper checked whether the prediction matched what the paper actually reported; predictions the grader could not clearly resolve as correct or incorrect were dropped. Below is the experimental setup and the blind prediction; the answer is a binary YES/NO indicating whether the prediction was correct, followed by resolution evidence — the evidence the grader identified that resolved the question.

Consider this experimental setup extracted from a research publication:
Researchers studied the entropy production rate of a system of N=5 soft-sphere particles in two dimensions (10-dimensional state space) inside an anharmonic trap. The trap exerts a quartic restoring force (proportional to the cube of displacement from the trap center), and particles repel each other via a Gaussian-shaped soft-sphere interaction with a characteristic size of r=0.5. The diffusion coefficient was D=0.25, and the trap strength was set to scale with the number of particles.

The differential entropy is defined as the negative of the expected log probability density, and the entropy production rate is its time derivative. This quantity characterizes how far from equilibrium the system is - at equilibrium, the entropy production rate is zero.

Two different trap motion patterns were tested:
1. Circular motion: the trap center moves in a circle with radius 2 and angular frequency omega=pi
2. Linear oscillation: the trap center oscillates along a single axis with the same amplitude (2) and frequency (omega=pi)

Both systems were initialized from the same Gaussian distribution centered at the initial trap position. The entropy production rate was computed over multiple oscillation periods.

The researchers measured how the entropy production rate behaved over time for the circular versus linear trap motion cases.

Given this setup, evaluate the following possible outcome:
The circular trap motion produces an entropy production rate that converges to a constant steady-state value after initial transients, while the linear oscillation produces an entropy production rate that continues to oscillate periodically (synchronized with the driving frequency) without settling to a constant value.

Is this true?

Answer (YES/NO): YES